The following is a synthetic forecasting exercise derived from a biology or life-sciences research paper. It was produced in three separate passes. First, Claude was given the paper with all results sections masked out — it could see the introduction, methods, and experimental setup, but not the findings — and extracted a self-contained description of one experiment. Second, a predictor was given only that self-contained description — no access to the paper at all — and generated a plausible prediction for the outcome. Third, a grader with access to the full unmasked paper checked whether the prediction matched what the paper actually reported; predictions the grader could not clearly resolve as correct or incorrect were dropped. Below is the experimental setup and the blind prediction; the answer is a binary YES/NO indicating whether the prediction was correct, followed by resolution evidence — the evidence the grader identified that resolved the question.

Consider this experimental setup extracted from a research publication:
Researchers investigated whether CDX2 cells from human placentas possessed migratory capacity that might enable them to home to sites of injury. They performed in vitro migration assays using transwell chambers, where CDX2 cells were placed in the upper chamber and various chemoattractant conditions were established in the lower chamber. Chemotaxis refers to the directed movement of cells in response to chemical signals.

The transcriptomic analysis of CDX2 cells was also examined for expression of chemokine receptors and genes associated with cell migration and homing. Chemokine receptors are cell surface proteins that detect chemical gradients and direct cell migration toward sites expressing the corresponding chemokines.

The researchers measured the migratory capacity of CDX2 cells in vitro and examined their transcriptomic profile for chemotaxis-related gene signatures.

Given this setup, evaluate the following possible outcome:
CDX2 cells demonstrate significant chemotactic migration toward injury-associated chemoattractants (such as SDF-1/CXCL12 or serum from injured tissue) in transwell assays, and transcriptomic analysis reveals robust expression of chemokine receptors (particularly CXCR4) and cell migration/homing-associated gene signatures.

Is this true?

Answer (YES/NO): YES